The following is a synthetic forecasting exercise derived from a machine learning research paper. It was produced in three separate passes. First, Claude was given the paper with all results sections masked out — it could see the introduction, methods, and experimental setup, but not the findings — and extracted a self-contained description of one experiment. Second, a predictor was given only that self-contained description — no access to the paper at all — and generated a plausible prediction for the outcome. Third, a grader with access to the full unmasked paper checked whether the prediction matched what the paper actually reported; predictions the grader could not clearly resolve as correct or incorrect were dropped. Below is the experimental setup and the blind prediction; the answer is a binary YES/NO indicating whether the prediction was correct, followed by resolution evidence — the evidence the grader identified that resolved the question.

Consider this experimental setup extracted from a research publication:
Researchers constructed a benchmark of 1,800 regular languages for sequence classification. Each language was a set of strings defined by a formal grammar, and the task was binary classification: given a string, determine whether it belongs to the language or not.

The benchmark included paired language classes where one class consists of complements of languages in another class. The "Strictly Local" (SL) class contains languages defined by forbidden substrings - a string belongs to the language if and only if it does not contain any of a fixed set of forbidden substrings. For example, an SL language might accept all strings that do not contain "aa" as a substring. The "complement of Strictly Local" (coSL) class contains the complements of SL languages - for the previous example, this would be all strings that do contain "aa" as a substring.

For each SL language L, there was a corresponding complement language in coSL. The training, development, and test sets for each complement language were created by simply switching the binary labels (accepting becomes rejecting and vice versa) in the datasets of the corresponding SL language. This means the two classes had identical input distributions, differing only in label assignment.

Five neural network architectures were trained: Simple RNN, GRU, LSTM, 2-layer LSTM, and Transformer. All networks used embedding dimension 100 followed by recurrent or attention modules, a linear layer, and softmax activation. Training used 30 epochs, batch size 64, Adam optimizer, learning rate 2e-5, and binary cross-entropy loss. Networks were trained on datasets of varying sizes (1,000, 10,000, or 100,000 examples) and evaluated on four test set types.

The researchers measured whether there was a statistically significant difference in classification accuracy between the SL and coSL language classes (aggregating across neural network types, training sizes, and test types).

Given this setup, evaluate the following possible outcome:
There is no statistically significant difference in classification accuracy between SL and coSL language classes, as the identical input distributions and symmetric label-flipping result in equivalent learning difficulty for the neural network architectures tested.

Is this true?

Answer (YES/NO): YES